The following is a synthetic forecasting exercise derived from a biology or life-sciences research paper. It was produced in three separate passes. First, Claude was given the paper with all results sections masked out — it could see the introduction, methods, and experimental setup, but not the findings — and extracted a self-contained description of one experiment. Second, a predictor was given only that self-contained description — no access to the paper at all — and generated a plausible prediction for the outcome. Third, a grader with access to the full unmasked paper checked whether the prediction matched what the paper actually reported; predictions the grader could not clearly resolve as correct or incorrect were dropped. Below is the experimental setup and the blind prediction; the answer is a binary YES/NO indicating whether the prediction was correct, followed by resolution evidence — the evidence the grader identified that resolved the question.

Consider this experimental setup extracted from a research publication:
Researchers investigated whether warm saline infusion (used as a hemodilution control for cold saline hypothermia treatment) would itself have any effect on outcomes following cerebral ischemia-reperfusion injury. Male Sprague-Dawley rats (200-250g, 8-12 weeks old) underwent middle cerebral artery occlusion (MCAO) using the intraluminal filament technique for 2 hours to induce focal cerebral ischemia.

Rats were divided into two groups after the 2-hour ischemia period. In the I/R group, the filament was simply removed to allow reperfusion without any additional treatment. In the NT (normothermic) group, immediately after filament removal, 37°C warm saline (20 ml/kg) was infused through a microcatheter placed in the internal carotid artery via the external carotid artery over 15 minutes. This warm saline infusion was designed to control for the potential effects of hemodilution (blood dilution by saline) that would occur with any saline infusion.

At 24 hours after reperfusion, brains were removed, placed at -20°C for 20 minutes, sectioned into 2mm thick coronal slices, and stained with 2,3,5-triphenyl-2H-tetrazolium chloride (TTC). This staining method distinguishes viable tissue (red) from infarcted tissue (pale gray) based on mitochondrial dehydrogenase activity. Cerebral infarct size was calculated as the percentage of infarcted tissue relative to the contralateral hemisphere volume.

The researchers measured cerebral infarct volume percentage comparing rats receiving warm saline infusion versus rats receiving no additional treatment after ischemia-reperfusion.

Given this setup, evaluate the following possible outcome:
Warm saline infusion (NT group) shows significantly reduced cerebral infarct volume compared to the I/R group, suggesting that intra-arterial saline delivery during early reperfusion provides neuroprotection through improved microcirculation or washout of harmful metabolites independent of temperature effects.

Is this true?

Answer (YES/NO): NO